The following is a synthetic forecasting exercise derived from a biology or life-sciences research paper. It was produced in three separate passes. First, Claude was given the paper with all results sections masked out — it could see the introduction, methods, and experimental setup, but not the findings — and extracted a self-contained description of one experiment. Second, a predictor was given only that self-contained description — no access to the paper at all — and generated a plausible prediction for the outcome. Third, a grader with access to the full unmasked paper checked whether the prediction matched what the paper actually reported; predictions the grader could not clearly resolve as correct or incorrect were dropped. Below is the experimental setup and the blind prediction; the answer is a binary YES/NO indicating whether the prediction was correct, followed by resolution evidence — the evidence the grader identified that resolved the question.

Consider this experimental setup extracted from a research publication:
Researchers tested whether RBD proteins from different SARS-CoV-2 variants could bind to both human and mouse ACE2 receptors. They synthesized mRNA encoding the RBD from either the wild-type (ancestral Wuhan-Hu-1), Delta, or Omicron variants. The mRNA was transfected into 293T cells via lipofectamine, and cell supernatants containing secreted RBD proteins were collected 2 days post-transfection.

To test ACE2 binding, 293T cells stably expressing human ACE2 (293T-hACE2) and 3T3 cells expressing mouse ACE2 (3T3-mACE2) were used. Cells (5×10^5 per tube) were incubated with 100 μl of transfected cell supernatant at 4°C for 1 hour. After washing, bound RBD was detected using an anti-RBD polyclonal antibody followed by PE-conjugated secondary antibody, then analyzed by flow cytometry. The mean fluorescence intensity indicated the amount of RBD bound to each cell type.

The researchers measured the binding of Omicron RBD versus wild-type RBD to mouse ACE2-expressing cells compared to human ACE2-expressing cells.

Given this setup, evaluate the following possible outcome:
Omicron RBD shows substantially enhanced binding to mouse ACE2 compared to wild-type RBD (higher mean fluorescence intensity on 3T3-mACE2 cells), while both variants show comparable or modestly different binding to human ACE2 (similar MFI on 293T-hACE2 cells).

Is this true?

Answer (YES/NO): YES